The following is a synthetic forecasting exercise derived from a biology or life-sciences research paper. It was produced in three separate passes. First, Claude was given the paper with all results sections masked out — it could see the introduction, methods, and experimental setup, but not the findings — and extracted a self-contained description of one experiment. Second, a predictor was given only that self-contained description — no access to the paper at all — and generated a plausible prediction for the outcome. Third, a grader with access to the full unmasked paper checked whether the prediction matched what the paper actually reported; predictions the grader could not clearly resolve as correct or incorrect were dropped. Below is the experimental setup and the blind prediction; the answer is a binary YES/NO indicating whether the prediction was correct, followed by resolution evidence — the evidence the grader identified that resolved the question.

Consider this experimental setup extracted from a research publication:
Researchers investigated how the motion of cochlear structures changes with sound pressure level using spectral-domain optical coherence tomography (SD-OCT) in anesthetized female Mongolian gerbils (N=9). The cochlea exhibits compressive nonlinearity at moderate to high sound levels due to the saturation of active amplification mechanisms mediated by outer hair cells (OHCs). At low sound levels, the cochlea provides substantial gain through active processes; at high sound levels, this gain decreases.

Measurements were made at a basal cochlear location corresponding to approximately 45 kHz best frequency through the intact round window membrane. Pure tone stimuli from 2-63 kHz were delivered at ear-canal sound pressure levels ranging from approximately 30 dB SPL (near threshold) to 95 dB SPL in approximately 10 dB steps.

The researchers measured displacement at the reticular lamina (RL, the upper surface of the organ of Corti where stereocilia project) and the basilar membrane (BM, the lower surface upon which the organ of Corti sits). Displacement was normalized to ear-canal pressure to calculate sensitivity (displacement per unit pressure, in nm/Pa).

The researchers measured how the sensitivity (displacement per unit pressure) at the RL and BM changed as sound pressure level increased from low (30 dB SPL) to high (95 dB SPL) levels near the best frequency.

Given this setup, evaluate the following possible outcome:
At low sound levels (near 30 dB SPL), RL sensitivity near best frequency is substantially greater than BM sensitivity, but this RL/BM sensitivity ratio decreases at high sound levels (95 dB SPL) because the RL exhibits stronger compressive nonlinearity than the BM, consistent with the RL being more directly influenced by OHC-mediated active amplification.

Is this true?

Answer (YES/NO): YES